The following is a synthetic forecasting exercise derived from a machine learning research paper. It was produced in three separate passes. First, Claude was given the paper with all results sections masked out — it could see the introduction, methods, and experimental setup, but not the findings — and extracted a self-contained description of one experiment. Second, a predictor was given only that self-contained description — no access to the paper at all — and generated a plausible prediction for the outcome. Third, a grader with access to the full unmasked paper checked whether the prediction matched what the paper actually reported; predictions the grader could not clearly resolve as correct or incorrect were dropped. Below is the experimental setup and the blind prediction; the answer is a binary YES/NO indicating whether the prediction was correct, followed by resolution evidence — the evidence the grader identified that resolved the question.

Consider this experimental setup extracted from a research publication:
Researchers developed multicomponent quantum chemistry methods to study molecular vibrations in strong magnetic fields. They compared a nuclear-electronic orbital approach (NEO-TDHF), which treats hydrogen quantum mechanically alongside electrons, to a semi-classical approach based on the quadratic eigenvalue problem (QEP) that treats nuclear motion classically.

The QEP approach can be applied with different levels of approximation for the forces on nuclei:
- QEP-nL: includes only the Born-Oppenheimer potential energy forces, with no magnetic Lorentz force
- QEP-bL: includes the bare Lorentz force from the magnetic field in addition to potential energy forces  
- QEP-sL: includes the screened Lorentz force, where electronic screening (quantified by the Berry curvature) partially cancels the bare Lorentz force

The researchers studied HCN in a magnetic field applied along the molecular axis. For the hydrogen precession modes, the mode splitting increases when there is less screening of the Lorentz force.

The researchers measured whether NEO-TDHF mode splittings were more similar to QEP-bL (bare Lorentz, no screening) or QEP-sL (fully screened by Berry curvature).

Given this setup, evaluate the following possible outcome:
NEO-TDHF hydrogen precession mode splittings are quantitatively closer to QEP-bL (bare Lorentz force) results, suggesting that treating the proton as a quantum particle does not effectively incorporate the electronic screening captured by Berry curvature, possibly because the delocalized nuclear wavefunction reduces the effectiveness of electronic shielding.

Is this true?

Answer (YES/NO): NO